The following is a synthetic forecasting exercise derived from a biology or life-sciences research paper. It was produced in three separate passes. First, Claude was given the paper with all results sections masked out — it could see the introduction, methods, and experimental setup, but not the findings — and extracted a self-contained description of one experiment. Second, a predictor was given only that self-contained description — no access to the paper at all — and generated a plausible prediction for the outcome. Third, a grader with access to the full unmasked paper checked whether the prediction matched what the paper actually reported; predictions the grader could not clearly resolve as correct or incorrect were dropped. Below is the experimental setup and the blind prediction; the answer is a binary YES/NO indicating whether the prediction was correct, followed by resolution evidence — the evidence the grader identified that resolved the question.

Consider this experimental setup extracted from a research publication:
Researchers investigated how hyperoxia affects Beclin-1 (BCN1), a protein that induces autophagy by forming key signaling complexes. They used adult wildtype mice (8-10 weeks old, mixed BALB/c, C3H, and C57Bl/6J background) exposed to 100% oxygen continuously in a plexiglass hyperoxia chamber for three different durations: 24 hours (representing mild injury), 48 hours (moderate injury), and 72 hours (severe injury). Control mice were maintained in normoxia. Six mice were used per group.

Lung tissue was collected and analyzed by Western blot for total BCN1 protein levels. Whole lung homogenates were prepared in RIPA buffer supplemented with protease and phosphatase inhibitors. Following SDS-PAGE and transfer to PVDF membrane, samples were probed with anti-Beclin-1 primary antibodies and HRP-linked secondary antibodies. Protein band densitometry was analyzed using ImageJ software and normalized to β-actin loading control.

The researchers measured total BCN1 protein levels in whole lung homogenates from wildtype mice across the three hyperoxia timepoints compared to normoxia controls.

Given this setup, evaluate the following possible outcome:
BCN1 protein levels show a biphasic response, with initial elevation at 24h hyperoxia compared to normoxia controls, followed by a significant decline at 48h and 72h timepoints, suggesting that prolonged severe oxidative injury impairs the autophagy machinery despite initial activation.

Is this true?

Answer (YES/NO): NO